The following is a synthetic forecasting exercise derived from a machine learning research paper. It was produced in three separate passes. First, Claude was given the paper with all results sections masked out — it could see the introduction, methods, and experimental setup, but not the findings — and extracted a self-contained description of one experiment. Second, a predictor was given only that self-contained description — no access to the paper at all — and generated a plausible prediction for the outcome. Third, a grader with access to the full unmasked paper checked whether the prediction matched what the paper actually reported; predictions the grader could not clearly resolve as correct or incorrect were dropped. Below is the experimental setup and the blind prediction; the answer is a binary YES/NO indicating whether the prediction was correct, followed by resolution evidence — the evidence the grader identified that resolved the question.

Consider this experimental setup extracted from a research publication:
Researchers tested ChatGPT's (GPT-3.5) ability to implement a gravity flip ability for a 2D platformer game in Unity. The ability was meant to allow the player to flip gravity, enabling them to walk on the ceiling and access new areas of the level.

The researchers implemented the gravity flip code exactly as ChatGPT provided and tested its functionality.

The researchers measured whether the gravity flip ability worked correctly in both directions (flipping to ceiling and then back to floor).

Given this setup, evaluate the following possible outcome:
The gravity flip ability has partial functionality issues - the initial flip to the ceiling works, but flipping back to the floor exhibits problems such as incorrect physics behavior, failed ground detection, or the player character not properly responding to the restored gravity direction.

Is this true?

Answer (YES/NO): NO